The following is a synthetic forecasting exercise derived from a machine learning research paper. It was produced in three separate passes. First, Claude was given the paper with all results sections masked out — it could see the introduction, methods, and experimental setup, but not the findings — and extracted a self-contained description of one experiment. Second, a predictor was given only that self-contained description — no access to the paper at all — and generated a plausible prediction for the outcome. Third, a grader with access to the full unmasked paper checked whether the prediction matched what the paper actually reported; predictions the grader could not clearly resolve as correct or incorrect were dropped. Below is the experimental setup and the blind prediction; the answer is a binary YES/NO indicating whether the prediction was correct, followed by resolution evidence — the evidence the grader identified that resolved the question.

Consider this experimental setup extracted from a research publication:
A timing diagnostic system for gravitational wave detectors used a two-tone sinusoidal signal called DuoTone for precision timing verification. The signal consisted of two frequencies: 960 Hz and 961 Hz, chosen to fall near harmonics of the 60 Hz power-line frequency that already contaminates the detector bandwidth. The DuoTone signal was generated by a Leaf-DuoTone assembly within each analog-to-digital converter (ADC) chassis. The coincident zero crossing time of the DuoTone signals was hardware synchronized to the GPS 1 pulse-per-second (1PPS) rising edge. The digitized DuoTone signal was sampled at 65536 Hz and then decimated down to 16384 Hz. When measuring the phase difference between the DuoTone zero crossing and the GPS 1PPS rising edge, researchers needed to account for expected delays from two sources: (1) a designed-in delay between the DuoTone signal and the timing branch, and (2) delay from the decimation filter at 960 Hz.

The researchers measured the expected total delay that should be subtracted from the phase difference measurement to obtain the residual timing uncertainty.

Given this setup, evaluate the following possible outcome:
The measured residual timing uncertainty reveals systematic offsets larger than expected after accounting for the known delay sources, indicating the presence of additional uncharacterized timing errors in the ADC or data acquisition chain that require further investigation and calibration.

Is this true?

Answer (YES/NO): NO